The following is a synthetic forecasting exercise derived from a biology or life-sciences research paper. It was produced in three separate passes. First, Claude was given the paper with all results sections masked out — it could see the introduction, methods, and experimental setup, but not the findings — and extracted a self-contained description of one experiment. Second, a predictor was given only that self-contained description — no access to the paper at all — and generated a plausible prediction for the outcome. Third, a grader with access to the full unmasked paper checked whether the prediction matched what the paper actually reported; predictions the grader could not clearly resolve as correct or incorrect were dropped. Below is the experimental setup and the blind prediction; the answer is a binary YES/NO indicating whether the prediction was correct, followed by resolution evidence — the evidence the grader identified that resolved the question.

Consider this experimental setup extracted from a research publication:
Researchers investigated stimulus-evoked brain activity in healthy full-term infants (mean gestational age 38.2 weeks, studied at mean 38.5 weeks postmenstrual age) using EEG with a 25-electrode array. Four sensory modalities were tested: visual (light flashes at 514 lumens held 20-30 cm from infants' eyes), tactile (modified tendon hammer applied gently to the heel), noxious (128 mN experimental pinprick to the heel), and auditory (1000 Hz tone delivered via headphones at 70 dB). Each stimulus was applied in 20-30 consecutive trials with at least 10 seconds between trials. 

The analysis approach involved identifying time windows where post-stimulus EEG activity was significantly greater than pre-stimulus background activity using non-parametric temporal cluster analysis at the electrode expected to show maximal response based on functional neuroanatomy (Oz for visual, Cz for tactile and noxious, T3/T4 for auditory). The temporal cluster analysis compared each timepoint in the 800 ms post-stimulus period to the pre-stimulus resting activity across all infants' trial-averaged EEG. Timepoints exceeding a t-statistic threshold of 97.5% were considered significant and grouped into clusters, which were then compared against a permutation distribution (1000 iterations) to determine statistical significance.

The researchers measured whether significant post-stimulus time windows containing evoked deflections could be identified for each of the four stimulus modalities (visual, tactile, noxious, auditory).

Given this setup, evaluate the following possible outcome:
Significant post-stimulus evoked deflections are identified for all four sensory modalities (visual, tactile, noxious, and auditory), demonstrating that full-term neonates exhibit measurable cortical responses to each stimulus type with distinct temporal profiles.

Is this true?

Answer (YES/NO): NO